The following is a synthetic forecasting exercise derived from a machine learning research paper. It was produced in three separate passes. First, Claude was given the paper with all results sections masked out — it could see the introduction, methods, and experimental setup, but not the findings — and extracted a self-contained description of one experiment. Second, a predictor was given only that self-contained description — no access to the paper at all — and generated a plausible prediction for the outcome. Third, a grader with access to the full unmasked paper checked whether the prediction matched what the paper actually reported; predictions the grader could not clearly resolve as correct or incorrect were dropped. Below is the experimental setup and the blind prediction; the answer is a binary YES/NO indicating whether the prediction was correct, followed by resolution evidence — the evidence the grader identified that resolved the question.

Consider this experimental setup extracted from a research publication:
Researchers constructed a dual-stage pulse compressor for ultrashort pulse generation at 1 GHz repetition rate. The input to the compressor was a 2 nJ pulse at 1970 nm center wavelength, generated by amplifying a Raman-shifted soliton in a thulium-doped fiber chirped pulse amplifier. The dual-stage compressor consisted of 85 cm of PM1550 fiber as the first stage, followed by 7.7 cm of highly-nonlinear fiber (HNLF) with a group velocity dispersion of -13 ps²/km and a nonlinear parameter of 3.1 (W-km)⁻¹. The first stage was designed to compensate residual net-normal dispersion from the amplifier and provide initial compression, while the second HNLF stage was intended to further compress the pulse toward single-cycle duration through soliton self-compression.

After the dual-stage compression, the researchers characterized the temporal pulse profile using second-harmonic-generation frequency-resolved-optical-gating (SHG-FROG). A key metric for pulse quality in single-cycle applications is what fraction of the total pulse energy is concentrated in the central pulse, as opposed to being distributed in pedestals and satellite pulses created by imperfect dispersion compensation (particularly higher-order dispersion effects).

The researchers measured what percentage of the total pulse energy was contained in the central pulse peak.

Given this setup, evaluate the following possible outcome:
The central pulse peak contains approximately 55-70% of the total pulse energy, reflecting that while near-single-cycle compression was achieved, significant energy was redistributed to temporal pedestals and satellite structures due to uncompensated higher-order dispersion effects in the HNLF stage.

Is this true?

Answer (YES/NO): YES